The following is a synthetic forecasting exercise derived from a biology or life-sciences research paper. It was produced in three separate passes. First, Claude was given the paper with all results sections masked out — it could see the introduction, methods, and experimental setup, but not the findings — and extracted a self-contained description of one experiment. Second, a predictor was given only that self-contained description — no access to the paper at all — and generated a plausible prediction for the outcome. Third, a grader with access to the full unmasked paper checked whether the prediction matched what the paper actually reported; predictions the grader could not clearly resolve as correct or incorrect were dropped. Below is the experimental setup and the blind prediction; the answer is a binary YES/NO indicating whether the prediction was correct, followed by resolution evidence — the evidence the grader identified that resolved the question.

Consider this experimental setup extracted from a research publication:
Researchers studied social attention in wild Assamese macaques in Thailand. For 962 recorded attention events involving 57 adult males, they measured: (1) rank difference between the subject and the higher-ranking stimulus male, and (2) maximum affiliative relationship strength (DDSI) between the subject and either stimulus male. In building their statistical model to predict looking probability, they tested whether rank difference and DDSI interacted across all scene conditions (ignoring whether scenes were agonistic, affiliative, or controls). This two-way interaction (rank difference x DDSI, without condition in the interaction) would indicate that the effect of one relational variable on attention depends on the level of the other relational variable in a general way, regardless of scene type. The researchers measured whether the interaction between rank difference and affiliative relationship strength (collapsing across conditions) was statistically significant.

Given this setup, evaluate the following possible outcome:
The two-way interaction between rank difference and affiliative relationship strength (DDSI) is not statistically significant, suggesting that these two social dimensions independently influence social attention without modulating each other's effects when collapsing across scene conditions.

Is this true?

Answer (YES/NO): YES